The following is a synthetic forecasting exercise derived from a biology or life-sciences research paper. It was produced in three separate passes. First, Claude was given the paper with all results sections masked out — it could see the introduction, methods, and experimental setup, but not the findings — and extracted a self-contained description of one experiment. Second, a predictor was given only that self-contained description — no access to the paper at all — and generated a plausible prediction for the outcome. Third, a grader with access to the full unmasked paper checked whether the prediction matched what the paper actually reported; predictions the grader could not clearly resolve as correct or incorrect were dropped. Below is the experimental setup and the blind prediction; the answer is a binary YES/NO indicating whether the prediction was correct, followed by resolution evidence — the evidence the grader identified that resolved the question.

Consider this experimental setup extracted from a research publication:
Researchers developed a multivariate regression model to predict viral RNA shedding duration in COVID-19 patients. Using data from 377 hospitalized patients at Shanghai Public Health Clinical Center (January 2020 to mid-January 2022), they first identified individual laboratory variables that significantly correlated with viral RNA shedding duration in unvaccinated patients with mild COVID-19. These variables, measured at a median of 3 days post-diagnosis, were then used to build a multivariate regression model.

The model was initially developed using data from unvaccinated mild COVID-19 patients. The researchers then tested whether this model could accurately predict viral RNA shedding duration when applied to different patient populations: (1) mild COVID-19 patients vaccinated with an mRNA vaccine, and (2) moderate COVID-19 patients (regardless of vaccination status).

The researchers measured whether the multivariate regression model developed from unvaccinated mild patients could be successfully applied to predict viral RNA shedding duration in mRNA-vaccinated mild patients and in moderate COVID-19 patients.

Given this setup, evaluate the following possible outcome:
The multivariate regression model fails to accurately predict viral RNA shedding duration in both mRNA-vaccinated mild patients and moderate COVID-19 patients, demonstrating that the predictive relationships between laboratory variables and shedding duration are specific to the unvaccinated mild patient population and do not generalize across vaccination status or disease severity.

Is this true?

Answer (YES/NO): NO